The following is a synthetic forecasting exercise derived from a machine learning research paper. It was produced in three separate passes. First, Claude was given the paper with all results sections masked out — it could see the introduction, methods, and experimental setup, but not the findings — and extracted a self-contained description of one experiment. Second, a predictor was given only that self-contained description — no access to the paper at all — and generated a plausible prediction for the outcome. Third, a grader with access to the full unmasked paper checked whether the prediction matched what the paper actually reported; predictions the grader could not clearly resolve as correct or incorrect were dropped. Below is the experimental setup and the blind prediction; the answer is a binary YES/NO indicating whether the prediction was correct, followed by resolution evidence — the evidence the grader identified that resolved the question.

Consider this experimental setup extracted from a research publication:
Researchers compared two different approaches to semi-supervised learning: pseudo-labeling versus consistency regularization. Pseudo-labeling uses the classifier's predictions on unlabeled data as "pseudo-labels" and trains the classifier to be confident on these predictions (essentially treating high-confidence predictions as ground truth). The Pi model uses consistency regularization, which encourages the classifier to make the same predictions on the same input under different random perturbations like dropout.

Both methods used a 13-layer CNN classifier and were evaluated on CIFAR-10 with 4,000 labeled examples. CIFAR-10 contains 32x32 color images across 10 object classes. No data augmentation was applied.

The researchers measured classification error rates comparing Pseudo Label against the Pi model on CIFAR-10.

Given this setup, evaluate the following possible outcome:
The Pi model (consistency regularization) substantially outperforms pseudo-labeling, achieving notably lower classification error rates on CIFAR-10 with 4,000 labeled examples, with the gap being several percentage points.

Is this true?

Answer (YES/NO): NO